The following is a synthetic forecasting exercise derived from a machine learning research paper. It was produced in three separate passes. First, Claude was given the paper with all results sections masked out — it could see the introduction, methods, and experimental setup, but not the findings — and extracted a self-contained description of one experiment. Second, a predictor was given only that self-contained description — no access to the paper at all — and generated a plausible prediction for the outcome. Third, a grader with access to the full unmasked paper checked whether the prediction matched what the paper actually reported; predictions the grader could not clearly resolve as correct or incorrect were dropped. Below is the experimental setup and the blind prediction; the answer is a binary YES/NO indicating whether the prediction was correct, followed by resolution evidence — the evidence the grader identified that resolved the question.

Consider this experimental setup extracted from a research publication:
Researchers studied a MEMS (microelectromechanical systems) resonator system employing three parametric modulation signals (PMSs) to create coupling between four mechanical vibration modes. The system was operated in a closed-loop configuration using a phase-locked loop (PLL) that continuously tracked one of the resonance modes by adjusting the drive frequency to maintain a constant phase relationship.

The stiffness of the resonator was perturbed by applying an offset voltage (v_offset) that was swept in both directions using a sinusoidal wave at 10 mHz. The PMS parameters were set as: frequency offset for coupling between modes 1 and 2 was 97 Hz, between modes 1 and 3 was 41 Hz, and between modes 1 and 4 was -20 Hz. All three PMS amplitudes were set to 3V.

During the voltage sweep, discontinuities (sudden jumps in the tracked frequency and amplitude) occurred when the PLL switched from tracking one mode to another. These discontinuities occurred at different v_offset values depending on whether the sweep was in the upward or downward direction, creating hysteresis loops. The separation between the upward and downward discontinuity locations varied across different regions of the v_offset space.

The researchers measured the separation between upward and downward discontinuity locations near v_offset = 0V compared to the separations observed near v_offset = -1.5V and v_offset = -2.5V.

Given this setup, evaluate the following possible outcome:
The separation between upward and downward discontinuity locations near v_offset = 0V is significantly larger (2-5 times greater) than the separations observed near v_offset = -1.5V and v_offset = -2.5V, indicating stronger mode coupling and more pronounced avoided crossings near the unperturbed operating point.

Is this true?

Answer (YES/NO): NO